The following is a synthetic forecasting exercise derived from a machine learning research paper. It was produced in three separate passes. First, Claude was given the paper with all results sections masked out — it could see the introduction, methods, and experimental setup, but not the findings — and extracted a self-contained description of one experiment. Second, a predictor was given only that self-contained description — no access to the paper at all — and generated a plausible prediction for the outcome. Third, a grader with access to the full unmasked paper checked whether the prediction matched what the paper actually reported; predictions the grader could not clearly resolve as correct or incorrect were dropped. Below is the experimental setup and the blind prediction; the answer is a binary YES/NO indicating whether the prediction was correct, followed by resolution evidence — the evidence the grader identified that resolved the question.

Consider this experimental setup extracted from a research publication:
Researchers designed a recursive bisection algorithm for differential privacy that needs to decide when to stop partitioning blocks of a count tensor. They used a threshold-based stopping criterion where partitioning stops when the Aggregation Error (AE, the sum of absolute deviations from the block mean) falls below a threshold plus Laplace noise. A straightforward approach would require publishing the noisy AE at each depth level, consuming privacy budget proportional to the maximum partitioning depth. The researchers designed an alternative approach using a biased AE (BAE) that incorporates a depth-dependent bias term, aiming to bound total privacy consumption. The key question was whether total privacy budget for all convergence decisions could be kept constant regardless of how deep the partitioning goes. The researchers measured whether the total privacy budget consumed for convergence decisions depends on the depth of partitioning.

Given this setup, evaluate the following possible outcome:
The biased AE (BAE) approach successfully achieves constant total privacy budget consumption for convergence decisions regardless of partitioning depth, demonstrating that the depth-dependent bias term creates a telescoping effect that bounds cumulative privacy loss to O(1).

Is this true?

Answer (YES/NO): YES